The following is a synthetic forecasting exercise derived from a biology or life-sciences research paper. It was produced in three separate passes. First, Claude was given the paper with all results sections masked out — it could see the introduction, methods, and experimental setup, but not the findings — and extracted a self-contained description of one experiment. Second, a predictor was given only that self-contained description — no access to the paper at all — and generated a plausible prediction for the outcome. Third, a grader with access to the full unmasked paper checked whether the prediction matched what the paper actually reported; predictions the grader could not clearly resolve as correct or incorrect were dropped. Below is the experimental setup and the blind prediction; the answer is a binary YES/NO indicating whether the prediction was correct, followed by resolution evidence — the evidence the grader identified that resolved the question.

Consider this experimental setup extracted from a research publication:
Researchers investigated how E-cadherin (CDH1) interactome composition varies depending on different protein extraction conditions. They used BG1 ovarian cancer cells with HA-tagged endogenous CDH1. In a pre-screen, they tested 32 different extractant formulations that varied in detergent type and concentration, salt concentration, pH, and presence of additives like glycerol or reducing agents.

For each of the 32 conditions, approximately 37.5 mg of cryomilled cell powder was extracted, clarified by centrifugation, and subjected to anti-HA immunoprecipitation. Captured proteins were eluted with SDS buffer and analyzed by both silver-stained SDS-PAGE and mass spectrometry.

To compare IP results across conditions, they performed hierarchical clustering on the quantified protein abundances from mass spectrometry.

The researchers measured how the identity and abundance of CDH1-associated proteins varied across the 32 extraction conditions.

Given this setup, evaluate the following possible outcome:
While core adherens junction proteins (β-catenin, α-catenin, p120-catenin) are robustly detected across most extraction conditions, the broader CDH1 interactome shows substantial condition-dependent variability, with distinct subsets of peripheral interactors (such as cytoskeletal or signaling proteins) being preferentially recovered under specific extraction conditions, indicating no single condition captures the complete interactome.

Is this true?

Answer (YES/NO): NO